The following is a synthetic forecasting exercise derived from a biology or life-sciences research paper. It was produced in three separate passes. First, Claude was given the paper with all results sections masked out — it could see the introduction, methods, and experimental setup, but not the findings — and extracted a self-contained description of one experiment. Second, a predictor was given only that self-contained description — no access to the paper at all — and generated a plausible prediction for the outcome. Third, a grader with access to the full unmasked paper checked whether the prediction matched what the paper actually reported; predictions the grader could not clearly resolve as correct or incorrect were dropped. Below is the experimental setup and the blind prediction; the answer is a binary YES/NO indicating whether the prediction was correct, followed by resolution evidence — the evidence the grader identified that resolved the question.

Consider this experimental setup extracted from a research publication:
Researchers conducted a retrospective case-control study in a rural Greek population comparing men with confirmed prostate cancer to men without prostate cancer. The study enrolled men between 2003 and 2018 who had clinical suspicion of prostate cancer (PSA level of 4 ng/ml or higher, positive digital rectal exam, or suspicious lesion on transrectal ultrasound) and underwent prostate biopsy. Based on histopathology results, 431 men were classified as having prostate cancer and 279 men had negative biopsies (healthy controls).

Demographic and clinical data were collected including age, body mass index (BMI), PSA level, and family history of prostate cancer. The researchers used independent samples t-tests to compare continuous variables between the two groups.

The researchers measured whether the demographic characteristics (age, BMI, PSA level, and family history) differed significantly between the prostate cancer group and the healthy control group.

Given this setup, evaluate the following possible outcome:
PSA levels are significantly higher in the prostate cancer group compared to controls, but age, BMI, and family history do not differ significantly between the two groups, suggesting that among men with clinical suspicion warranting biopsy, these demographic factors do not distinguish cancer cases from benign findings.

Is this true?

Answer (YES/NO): NO